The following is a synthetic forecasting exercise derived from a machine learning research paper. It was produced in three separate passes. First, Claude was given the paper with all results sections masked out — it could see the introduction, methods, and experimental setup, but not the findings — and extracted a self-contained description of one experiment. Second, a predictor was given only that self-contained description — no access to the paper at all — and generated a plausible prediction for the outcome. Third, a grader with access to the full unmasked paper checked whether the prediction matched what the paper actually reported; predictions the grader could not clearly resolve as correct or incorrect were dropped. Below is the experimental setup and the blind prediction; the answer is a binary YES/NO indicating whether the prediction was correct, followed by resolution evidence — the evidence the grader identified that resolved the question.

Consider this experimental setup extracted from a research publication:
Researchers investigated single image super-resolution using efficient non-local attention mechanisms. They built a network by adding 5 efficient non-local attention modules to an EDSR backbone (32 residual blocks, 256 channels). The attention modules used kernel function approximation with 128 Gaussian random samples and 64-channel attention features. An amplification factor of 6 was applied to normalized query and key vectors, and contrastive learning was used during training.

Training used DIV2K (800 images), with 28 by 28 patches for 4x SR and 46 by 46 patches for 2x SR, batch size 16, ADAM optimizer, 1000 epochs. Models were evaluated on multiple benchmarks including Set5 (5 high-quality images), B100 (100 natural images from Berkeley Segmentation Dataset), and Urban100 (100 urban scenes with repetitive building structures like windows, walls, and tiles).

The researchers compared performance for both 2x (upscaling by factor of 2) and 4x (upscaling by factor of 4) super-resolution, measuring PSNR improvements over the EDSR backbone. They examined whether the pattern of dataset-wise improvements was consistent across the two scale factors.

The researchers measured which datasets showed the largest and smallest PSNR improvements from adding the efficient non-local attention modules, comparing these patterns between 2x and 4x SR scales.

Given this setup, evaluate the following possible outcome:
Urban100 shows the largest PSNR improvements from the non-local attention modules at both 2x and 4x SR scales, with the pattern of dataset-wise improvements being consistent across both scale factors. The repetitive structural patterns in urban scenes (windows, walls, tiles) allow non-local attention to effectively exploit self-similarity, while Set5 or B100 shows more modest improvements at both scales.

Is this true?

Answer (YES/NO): YES